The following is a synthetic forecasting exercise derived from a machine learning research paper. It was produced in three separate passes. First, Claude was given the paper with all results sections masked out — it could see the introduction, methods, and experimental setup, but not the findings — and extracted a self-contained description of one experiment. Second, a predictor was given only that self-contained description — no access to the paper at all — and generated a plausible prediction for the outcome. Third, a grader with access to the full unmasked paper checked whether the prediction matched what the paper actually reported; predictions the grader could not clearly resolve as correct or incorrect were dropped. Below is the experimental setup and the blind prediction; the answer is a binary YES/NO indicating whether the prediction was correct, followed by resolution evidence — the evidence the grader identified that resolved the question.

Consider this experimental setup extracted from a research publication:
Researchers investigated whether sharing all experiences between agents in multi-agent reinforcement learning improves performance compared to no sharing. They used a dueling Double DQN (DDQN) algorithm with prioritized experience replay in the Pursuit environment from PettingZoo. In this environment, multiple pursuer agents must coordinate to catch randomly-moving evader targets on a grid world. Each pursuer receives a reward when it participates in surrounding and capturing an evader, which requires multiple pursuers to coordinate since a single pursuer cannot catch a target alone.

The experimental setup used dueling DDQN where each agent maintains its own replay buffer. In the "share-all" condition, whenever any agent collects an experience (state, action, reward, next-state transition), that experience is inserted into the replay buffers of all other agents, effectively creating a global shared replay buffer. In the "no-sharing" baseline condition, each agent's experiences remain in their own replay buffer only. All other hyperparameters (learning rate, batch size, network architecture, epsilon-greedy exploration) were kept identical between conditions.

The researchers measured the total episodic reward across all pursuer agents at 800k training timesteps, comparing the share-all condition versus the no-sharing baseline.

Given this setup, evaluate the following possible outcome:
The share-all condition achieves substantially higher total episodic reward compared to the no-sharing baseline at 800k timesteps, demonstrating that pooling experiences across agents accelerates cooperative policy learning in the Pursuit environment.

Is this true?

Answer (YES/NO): NO